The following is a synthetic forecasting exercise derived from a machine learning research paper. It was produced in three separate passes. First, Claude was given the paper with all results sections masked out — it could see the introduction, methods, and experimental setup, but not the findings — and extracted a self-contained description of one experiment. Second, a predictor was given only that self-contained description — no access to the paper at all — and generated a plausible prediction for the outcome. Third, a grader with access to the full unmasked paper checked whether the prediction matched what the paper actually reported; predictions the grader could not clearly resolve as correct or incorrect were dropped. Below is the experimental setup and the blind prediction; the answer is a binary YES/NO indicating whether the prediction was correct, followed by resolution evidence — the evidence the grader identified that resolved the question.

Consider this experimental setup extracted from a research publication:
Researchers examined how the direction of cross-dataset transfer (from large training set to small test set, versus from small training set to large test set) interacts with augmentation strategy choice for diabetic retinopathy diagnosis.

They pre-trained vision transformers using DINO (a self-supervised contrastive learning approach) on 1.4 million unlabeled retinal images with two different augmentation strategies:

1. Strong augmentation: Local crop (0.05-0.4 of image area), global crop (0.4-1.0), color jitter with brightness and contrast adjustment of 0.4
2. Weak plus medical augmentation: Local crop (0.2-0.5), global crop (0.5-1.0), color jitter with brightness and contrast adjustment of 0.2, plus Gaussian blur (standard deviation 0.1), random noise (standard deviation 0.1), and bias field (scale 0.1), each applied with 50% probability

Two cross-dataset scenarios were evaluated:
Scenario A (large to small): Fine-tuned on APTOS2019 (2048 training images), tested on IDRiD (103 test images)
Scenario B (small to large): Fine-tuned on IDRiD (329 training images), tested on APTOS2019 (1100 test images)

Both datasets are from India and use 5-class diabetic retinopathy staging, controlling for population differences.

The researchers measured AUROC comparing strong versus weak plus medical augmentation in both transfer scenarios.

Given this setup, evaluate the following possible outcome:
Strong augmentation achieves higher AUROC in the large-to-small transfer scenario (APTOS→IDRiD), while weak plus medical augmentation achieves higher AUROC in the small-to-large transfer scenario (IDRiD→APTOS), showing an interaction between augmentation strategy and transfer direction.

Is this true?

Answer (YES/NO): NO